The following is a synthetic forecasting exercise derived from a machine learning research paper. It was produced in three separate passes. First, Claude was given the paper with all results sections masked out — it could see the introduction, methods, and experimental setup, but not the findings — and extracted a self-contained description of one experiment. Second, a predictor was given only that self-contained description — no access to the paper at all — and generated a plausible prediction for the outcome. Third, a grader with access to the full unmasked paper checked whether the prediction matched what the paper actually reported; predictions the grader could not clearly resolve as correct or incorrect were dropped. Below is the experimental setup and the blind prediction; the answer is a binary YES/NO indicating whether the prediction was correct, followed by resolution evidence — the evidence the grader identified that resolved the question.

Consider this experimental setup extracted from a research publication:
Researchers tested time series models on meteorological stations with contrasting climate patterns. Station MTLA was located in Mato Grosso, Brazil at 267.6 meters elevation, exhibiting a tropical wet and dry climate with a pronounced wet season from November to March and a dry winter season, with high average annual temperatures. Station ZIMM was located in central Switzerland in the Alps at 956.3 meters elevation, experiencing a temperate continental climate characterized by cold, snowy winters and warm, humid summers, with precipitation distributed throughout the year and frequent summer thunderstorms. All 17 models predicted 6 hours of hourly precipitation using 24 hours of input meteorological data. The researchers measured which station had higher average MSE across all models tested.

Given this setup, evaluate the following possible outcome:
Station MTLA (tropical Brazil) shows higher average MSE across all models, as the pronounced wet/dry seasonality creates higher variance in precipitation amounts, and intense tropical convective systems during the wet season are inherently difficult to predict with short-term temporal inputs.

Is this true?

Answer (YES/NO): NO